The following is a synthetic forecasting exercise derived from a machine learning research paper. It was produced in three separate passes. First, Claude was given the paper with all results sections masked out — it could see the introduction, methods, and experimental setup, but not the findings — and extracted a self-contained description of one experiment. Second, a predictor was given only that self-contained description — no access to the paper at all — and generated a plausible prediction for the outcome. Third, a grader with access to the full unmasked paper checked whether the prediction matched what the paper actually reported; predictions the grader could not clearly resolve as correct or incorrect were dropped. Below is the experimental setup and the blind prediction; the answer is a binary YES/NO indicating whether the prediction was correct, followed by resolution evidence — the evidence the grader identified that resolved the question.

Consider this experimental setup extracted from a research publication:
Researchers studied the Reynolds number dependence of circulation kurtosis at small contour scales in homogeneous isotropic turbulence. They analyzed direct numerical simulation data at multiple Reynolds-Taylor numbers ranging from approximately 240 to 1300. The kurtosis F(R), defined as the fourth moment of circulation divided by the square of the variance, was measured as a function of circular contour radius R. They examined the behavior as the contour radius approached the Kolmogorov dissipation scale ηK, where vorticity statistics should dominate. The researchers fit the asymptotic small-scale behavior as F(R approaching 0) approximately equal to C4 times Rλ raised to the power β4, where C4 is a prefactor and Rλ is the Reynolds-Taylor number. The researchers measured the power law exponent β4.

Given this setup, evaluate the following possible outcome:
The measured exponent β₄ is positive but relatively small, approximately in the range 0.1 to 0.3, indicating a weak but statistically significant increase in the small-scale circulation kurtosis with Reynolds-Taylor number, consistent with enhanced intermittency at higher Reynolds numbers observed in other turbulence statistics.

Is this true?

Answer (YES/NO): NO